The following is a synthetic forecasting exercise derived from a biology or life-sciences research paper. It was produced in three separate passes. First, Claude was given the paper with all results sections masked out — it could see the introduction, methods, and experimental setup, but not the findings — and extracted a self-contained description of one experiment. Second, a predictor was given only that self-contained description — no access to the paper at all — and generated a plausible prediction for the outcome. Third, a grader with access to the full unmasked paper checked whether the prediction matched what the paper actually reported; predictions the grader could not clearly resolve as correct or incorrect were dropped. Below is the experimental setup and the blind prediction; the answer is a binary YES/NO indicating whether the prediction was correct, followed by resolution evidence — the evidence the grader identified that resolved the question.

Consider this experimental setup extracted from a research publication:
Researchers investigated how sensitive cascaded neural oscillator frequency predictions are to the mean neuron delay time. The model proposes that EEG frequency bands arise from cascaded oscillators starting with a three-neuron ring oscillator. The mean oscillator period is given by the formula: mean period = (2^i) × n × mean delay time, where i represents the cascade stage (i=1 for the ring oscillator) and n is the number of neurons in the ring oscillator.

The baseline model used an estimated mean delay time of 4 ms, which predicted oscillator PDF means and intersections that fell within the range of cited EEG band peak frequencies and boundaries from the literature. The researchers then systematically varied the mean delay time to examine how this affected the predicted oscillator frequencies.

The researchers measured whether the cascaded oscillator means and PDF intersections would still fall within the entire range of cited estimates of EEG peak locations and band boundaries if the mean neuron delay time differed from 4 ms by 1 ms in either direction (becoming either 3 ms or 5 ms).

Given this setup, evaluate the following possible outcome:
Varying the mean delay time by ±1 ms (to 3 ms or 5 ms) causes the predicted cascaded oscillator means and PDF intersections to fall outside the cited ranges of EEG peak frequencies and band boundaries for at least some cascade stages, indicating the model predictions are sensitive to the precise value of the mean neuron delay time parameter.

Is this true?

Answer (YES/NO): YES